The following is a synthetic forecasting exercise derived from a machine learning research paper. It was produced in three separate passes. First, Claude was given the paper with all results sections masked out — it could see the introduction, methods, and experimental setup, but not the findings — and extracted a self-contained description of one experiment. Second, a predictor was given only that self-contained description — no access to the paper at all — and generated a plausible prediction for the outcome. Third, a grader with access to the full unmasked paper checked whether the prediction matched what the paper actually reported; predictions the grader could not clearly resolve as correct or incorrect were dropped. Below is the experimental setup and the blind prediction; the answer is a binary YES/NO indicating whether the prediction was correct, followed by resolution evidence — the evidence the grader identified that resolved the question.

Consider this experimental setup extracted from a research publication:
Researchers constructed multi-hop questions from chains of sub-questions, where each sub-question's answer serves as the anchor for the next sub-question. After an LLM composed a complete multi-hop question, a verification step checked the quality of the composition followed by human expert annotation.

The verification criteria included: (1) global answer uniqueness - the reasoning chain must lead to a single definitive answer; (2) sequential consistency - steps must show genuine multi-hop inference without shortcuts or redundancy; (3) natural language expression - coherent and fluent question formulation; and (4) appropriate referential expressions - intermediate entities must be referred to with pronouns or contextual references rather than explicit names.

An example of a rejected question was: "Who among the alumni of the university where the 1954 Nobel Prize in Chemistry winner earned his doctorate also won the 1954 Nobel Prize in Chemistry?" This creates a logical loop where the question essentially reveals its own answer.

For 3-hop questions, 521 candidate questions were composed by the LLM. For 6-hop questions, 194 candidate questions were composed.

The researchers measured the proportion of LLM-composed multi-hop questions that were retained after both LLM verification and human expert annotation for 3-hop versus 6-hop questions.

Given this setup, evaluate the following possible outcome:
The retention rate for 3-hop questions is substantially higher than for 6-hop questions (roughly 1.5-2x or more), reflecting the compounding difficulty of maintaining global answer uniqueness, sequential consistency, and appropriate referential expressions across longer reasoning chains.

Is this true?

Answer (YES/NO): NO